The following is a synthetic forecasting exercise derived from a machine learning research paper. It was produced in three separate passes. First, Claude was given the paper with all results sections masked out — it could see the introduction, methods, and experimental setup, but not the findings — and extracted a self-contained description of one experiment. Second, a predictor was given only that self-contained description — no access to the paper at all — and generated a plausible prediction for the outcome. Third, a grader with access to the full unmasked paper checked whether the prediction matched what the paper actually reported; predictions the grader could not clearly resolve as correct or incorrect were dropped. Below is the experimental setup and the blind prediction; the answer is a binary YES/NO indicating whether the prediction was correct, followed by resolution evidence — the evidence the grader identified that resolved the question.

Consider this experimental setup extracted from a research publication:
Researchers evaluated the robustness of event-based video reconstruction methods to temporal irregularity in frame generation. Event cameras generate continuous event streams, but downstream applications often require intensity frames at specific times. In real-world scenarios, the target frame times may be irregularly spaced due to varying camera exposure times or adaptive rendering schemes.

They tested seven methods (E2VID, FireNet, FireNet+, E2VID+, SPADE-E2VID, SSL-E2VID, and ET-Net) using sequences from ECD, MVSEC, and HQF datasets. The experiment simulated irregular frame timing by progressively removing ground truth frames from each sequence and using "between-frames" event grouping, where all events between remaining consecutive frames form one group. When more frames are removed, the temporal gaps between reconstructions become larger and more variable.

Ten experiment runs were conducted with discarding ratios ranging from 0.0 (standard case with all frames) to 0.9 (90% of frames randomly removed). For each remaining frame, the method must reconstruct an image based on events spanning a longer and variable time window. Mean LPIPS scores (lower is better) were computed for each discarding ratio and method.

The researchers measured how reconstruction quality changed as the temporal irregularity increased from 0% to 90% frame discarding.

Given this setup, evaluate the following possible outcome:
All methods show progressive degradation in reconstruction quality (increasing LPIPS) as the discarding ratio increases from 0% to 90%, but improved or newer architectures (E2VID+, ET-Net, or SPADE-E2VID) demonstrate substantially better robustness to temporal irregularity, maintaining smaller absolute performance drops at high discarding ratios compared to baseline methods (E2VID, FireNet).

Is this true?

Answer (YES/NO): NO